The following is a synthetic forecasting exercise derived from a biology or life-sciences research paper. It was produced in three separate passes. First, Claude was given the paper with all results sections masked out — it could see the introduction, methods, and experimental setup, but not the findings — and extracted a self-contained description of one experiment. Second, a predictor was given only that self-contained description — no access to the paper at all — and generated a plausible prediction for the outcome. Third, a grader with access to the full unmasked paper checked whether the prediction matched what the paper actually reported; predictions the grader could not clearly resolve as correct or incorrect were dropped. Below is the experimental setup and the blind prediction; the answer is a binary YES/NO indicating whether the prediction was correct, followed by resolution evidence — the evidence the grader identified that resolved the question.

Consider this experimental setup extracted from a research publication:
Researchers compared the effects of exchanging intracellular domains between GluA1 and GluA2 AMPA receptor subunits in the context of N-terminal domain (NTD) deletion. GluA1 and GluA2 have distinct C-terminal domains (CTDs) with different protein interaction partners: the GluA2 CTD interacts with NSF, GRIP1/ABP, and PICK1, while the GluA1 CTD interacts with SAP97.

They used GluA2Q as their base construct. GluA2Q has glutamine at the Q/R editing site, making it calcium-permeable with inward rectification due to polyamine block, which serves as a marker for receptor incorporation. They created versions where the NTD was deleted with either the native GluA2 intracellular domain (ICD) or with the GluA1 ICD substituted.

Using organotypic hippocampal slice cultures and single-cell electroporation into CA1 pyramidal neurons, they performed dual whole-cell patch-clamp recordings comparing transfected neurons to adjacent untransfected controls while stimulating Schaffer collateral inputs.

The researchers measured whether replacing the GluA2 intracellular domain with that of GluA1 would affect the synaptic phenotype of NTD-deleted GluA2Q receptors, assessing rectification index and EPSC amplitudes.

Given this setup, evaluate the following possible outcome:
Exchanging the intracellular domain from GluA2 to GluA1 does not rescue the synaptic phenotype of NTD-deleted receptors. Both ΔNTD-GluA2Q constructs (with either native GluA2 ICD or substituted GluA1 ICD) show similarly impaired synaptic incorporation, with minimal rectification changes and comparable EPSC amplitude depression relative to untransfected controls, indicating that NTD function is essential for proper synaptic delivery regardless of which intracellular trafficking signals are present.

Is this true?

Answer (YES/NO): NO